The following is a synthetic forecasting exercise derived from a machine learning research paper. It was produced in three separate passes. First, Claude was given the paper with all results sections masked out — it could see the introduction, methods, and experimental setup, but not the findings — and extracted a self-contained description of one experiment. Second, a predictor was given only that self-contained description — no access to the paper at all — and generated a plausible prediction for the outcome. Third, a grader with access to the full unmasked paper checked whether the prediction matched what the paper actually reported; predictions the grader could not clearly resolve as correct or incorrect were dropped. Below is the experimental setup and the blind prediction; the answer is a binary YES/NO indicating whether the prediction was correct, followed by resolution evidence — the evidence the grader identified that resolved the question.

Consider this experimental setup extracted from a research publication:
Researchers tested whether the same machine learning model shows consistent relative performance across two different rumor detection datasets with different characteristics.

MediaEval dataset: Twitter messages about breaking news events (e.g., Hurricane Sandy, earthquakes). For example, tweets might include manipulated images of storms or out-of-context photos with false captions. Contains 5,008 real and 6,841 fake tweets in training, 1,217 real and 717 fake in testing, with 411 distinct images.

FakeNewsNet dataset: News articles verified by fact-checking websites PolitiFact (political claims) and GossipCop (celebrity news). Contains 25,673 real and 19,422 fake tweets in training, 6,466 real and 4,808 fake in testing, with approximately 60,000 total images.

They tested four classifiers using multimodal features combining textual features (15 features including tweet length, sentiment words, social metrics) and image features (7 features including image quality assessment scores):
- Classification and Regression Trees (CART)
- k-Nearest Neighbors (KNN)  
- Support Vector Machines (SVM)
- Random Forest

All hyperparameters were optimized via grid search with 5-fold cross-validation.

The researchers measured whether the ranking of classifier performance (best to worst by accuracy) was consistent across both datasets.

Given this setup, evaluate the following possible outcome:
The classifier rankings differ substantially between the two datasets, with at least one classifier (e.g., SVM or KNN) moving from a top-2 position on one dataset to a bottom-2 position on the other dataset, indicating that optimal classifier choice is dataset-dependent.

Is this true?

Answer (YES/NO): NO